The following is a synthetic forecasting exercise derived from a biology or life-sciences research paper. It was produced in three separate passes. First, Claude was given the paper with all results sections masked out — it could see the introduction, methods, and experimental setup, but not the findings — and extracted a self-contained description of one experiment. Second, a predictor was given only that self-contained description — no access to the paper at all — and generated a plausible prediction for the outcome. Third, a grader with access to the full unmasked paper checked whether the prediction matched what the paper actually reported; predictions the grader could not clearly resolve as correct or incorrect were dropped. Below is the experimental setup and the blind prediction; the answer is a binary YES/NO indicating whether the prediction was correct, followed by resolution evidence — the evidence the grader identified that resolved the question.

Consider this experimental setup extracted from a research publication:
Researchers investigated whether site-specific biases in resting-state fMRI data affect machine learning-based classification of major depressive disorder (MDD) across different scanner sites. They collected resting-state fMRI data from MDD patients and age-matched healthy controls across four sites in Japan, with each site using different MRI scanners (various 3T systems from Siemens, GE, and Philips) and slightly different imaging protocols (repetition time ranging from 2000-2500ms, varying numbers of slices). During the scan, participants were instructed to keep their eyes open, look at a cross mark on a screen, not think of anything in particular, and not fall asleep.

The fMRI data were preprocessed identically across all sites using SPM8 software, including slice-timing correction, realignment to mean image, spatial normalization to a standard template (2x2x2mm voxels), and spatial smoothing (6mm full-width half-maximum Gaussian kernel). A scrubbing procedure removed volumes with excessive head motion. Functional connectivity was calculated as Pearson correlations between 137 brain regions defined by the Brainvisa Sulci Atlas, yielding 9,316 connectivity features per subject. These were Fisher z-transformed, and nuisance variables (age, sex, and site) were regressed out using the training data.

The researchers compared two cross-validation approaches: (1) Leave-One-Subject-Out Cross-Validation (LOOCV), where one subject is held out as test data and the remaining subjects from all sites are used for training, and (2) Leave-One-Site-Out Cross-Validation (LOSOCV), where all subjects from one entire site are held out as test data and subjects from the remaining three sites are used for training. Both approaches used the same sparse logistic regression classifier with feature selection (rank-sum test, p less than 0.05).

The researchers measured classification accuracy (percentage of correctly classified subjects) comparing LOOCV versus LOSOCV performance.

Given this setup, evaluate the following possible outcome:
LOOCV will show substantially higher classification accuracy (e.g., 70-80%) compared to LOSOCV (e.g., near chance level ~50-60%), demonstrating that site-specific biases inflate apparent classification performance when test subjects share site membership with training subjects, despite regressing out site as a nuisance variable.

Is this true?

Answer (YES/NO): YES